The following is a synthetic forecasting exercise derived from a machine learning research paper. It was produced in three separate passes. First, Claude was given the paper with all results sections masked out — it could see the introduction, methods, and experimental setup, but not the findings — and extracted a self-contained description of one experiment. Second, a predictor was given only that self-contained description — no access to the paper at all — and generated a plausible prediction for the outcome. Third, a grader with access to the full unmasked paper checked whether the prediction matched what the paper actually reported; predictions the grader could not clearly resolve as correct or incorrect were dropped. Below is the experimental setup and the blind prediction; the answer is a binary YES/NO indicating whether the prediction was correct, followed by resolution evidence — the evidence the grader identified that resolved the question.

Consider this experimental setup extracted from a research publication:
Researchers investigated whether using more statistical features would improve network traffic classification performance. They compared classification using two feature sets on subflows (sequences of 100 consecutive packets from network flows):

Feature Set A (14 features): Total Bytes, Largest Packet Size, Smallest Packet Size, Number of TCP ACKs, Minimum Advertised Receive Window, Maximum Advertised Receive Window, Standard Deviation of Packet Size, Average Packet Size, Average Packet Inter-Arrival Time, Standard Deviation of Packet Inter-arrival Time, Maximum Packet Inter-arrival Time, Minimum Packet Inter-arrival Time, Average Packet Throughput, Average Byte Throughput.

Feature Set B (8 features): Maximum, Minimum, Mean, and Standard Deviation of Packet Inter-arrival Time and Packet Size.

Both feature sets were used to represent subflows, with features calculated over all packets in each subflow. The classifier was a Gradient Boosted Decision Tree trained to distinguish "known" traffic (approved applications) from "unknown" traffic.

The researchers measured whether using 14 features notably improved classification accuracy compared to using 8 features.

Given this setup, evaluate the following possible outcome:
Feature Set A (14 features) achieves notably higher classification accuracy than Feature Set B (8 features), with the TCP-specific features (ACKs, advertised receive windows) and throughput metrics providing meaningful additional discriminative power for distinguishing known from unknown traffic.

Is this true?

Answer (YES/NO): NO